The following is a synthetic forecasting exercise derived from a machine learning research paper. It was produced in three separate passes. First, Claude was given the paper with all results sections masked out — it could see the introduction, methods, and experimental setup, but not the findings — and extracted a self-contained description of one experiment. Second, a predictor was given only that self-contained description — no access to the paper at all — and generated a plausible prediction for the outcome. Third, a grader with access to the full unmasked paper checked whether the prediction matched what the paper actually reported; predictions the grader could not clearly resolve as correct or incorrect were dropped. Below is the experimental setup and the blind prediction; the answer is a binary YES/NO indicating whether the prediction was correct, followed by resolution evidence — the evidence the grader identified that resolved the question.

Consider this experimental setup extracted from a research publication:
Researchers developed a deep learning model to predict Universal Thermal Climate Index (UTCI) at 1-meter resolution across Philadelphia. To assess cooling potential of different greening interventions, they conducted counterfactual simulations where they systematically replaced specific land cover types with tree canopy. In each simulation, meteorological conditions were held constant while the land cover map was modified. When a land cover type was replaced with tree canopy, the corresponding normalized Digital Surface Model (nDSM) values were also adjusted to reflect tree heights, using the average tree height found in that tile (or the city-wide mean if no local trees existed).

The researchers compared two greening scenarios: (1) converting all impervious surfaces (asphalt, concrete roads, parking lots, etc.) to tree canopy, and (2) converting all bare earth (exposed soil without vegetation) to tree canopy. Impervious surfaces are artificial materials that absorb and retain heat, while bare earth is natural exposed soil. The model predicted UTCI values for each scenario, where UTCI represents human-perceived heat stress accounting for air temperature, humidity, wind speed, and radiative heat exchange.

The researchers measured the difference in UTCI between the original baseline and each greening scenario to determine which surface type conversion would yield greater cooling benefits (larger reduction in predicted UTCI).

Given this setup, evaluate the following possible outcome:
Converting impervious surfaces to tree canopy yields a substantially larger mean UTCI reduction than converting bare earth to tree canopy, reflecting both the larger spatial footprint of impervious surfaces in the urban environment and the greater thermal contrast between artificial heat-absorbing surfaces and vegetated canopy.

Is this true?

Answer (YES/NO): NO